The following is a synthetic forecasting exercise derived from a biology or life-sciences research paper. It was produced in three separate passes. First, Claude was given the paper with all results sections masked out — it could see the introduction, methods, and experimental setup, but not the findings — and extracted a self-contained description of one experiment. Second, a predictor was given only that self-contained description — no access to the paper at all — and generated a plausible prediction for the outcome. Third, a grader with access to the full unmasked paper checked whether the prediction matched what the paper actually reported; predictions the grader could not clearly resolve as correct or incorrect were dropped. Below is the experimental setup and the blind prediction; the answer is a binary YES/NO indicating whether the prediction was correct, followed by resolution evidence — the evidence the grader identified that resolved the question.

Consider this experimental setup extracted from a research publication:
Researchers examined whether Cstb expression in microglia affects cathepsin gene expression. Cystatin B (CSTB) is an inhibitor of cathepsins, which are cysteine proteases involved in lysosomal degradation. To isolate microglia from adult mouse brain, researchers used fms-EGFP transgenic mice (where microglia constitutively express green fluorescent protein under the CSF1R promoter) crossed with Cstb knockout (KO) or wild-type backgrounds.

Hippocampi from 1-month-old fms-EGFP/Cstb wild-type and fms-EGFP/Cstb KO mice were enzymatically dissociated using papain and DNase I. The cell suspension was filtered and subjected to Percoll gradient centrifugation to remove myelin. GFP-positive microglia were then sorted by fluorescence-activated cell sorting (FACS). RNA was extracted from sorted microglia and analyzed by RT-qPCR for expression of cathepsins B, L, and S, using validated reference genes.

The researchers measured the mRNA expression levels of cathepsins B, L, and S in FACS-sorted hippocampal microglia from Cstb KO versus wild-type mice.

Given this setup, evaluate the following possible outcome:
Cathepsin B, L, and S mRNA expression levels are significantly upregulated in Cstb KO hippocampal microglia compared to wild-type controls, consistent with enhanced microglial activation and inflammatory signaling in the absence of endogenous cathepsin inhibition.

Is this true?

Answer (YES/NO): NO